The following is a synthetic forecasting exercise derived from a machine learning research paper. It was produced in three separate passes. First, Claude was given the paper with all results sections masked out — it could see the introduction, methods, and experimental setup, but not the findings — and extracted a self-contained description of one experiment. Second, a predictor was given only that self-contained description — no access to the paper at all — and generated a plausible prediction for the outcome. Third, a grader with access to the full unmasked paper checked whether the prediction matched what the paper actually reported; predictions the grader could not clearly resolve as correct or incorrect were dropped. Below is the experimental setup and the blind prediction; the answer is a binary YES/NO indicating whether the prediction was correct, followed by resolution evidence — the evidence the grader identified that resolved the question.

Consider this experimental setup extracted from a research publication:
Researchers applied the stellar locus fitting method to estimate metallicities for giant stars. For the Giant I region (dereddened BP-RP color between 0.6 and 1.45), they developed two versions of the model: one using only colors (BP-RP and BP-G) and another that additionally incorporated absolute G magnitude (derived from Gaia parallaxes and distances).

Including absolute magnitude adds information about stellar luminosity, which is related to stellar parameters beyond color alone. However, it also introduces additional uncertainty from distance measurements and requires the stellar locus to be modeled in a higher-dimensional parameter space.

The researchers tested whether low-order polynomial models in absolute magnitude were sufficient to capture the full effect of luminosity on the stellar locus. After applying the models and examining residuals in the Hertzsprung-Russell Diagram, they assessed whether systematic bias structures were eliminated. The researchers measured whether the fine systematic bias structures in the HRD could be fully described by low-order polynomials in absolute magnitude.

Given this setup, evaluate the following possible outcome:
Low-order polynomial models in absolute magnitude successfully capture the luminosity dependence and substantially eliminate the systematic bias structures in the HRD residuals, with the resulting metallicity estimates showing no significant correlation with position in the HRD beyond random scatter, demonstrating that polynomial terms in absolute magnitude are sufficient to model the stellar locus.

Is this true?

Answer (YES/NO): NO